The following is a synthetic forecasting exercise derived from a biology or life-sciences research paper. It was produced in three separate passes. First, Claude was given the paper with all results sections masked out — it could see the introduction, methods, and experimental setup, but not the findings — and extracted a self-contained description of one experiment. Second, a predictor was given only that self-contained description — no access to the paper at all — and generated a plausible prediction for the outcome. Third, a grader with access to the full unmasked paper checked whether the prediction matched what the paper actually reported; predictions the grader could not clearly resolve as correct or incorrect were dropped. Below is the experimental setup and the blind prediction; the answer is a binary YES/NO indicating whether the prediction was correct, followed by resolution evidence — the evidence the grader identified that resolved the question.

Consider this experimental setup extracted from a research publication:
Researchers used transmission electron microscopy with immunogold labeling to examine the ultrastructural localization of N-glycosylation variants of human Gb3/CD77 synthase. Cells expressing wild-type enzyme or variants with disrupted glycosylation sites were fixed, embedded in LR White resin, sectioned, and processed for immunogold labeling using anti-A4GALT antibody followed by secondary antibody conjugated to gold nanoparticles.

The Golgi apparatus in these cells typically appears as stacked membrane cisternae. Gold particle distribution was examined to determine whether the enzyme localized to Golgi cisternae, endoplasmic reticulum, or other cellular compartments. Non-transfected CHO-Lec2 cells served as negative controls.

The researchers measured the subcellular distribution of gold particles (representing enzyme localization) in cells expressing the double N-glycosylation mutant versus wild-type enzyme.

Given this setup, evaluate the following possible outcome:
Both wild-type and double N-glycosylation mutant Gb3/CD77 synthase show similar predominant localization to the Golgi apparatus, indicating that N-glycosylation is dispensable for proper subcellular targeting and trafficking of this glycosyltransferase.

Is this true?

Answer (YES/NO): NO